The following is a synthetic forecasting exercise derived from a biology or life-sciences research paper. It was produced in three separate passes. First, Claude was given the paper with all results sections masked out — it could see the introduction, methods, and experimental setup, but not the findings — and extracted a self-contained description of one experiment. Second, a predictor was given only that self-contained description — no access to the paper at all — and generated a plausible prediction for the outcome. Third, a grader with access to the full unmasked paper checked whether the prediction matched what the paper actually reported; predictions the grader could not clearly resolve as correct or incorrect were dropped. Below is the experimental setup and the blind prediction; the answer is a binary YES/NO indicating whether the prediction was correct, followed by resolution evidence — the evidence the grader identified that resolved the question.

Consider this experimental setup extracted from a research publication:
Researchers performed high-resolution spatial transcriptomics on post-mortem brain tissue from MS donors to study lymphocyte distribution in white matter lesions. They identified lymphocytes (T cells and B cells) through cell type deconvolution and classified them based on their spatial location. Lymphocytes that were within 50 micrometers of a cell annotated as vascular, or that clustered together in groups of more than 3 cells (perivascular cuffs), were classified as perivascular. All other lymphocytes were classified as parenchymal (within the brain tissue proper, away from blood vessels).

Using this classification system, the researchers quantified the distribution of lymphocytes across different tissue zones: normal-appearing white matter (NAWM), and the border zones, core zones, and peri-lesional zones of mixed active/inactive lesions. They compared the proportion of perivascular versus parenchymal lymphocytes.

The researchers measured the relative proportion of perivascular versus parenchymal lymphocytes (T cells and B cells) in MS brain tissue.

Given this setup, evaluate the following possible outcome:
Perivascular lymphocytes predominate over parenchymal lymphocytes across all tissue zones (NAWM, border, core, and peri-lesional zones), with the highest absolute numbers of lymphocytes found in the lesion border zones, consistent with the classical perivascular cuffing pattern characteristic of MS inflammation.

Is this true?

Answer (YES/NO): NO